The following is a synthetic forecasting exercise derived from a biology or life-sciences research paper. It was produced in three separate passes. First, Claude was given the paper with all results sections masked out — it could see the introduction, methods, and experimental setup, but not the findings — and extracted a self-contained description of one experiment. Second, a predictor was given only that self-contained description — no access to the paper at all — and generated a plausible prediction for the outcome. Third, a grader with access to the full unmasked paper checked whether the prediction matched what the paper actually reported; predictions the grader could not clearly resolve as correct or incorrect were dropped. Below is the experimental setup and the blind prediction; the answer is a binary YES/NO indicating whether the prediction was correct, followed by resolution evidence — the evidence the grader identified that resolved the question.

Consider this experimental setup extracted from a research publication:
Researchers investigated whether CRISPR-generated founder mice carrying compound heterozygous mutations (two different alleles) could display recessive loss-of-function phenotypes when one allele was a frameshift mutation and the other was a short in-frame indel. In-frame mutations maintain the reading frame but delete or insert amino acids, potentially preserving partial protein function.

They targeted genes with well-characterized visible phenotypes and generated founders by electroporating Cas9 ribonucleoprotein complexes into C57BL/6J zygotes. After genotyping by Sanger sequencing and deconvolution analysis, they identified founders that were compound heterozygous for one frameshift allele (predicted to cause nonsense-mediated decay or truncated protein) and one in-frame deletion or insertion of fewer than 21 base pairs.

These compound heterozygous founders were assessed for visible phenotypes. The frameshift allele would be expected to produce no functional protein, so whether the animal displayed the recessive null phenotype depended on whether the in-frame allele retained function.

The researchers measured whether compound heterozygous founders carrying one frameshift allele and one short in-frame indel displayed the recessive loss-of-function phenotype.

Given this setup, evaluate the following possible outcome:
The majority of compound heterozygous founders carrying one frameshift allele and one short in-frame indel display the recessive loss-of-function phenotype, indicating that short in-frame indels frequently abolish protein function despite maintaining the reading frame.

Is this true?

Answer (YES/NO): YES